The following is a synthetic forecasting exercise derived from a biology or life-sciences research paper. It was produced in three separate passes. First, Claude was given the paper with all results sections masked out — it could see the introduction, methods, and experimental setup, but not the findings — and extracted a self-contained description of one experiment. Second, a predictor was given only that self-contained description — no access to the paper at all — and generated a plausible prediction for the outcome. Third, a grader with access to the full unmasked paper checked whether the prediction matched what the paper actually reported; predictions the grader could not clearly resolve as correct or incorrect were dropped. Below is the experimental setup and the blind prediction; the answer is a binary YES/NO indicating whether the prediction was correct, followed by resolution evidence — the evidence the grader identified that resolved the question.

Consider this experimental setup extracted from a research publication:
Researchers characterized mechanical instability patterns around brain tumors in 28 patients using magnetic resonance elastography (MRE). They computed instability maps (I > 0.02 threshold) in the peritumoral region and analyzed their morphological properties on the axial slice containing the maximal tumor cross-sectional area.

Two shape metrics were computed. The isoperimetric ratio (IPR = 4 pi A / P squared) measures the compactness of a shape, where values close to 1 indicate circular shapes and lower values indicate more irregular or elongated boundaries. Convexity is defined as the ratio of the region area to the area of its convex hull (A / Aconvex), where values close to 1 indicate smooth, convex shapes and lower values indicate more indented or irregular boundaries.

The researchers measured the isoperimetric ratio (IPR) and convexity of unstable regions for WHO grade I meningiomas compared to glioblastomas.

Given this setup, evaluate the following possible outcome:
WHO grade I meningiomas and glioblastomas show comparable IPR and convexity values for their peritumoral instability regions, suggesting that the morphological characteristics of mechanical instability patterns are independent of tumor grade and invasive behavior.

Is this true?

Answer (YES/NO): YES